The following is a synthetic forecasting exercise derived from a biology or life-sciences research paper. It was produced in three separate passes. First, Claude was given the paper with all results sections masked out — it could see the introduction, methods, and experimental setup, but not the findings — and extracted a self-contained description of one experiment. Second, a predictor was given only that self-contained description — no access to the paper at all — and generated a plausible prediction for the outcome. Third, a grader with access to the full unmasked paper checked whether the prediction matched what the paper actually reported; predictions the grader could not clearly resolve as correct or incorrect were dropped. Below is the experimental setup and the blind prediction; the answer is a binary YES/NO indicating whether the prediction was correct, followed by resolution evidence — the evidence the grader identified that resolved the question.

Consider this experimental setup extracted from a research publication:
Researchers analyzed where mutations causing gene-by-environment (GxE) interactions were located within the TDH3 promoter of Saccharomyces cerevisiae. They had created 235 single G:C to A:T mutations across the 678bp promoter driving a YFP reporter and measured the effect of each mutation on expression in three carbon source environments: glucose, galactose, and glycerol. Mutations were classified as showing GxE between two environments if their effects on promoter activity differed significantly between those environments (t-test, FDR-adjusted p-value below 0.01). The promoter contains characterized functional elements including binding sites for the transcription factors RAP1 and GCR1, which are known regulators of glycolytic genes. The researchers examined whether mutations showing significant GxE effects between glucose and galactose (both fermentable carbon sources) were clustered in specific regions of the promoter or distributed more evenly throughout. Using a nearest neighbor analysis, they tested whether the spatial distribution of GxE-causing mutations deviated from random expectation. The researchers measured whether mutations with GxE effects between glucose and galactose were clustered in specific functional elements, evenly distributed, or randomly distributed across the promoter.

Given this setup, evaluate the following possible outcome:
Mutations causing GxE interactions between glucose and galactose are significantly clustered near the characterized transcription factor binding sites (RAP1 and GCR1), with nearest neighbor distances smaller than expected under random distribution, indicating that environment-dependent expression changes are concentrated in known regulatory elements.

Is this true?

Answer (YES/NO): NO